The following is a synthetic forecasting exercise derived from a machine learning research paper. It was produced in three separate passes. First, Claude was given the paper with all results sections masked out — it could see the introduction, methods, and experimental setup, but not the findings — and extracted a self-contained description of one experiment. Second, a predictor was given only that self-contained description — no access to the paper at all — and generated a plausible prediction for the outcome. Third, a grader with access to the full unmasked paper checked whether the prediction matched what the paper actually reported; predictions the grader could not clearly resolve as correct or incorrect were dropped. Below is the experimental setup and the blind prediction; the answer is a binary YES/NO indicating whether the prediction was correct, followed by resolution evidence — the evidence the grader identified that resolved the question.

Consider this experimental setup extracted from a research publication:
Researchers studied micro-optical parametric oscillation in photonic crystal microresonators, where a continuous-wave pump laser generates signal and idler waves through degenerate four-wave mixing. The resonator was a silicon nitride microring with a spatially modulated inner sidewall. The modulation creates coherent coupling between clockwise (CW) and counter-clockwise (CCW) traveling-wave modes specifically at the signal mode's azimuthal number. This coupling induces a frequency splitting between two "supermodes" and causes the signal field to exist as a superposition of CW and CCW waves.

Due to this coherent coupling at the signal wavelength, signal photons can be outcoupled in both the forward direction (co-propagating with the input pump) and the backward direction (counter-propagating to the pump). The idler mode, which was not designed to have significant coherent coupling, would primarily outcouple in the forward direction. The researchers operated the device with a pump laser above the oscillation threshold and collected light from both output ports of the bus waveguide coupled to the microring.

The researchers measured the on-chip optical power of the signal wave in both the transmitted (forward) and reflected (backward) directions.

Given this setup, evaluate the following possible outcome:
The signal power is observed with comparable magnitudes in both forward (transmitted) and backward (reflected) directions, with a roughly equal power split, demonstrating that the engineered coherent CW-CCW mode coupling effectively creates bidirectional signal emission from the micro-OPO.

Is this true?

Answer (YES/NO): YES